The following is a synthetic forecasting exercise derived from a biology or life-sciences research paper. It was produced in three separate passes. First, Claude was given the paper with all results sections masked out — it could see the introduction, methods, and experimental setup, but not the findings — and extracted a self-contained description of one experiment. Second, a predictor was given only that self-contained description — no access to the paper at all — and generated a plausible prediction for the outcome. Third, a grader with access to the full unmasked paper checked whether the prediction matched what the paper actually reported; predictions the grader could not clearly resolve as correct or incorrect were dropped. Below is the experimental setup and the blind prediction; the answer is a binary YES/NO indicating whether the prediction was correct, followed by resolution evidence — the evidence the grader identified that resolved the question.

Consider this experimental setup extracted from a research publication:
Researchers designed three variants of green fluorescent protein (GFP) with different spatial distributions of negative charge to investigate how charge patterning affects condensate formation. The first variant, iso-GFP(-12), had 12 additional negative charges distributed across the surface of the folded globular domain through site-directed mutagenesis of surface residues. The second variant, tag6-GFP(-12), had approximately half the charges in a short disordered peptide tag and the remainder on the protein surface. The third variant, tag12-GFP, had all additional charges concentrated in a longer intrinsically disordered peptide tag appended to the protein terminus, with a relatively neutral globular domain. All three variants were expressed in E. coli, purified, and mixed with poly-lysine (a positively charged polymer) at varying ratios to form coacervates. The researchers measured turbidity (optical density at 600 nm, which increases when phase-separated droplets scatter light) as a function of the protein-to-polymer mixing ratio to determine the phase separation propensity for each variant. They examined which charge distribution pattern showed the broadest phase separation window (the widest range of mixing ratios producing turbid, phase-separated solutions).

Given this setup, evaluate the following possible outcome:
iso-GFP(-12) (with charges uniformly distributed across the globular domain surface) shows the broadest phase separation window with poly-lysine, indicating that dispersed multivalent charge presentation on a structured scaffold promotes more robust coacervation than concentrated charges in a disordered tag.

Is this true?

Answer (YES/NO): YES